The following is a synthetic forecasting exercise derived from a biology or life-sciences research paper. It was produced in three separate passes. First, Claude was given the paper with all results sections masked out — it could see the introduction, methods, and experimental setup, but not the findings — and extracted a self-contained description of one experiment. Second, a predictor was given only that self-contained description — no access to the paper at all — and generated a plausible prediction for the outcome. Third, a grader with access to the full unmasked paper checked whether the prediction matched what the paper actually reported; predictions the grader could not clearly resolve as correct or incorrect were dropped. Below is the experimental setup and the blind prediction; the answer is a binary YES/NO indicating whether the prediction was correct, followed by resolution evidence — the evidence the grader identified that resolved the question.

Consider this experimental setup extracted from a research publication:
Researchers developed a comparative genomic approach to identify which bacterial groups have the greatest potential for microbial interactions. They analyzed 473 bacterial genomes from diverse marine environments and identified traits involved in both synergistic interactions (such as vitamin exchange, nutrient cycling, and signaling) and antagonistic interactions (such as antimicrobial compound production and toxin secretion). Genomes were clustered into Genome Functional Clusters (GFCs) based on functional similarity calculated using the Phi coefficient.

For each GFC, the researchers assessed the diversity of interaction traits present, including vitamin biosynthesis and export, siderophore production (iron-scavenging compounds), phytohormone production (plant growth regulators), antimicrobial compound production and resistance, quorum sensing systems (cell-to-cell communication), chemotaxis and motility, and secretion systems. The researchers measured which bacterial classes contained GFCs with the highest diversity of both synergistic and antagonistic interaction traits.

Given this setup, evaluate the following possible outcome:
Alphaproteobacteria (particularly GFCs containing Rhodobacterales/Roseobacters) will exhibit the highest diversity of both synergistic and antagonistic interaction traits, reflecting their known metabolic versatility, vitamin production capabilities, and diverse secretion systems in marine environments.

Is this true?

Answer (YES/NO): NO